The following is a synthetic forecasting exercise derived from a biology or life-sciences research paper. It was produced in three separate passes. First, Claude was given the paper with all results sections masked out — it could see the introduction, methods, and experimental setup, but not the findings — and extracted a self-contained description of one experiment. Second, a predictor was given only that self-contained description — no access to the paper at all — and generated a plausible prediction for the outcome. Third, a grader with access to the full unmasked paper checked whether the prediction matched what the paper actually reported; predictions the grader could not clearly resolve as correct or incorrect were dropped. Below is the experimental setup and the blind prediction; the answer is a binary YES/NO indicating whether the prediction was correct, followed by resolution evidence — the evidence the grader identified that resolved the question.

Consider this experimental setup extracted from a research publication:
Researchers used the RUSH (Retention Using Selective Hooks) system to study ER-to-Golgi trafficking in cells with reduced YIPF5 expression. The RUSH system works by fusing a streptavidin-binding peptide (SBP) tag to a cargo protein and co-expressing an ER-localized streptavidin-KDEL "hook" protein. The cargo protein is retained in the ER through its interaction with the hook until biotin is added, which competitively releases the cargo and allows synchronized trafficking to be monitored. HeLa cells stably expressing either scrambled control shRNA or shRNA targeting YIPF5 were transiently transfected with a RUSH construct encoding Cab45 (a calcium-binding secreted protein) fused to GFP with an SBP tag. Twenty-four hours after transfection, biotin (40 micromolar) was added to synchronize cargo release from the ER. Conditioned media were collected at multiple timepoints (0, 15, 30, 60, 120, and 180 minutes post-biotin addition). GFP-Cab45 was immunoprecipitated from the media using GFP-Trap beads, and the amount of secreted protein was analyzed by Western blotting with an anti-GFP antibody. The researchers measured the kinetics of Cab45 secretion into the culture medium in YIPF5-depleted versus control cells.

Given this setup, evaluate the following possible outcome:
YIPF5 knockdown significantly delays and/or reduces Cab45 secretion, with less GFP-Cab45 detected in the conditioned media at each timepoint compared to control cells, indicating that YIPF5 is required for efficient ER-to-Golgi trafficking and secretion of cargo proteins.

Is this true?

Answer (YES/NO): NO